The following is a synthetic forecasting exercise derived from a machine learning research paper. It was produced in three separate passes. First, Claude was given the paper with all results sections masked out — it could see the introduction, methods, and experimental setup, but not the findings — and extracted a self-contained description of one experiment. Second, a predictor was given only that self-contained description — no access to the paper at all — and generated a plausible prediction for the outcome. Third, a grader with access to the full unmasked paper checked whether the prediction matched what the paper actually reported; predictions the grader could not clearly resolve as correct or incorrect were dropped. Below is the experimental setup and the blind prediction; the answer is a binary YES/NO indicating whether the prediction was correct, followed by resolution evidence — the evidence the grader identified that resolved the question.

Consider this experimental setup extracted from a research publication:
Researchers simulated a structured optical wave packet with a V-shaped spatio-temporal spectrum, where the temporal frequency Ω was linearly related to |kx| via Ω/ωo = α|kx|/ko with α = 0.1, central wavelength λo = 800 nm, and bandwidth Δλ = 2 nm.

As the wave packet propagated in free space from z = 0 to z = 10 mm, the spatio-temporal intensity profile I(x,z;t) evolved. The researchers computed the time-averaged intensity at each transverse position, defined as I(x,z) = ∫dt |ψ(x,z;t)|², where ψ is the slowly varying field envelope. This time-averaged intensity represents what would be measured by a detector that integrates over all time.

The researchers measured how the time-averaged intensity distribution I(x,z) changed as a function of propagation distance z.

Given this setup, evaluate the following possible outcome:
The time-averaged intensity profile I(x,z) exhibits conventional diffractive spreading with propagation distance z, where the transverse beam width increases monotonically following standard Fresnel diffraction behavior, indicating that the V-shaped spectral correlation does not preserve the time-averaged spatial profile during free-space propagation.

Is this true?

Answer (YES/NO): NO